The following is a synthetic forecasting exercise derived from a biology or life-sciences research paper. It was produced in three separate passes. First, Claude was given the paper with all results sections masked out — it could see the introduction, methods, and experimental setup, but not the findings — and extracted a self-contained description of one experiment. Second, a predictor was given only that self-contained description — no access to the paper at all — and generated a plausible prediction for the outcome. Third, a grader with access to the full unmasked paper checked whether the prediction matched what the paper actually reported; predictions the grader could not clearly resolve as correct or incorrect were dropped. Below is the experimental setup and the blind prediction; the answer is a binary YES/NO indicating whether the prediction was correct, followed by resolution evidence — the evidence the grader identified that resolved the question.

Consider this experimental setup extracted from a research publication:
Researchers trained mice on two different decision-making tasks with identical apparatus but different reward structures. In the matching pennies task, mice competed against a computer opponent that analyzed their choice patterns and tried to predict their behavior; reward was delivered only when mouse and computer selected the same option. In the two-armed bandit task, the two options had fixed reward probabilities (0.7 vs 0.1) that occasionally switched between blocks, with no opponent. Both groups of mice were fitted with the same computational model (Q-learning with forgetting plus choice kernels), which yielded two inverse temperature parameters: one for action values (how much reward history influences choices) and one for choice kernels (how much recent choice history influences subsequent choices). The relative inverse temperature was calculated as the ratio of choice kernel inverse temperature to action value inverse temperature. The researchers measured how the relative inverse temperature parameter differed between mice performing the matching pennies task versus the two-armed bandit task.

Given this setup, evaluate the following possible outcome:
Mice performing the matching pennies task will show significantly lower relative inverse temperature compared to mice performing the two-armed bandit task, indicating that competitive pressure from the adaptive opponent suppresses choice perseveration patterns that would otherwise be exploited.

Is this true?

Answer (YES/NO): NO